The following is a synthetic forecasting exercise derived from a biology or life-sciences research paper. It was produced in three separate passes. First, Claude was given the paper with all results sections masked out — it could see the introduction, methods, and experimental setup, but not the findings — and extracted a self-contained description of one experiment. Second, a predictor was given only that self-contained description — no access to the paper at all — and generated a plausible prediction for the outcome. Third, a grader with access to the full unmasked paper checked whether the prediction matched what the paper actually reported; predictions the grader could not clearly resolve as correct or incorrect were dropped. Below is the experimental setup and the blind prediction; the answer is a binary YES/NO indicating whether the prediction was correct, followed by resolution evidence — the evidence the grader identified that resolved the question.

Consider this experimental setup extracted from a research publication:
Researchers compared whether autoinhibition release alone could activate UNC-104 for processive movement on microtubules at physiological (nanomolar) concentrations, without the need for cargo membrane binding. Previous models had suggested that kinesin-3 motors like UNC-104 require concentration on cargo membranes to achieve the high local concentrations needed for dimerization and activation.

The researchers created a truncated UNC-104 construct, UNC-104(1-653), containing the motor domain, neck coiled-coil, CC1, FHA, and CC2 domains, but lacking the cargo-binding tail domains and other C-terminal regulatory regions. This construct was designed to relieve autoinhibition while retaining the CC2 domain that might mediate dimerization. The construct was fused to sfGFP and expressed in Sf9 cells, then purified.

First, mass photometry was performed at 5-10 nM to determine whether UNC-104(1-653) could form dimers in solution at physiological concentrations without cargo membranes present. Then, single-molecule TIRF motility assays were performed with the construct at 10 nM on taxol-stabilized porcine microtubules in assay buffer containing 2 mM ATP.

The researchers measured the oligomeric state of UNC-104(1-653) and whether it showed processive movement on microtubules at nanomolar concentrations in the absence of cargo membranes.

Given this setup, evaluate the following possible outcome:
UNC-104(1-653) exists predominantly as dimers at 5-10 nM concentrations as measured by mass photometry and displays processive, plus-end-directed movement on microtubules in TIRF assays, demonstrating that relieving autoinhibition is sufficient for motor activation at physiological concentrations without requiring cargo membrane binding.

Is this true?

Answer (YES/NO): NO